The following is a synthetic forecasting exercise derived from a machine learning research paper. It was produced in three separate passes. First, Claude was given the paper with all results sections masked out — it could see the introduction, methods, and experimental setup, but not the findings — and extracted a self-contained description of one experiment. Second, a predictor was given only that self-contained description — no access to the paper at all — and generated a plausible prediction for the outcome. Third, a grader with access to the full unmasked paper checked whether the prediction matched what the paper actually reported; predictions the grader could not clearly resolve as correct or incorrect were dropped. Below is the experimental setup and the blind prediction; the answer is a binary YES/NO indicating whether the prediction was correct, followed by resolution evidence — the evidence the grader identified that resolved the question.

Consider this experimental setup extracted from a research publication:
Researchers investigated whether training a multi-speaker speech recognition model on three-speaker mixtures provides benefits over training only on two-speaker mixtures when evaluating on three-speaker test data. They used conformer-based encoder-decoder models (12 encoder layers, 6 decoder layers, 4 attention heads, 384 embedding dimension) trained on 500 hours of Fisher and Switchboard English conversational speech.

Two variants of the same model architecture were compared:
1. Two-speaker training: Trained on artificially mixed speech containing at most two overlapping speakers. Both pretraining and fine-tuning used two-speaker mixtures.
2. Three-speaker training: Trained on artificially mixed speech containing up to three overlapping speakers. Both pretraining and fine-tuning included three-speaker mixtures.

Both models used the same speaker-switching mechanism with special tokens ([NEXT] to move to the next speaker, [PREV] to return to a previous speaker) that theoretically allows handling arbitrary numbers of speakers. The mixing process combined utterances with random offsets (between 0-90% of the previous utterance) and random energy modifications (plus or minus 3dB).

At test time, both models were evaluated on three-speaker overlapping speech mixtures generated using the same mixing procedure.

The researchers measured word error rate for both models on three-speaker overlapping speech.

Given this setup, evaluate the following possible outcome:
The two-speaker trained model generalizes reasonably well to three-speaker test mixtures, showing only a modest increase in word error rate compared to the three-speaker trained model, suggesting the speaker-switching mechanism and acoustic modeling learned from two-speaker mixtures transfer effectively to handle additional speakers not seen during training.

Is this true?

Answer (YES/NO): NO